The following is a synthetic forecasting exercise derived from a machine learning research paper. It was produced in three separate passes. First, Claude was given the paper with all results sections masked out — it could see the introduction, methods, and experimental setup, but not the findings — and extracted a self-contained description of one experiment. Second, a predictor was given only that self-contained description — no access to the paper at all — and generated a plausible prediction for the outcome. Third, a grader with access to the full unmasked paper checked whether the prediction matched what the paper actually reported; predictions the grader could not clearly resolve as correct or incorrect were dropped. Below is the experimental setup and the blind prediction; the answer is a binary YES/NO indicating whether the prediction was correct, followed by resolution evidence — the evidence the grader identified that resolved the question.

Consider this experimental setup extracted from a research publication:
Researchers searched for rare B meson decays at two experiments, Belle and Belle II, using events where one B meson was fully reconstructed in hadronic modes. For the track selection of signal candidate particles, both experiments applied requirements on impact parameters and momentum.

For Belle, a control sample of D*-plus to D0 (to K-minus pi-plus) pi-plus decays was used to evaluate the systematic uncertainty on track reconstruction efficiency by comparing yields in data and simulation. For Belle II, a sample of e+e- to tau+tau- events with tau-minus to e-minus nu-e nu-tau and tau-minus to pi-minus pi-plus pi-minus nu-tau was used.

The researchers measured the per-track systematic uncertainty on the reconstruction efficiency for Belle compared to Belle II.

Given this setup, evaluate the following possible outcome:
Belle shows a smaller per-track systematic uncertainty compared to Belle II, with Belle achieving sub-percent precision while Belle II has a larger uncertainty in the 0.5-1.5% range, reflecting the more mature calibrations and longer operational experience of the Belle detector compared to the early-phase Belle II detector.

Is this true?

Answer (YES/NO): NO